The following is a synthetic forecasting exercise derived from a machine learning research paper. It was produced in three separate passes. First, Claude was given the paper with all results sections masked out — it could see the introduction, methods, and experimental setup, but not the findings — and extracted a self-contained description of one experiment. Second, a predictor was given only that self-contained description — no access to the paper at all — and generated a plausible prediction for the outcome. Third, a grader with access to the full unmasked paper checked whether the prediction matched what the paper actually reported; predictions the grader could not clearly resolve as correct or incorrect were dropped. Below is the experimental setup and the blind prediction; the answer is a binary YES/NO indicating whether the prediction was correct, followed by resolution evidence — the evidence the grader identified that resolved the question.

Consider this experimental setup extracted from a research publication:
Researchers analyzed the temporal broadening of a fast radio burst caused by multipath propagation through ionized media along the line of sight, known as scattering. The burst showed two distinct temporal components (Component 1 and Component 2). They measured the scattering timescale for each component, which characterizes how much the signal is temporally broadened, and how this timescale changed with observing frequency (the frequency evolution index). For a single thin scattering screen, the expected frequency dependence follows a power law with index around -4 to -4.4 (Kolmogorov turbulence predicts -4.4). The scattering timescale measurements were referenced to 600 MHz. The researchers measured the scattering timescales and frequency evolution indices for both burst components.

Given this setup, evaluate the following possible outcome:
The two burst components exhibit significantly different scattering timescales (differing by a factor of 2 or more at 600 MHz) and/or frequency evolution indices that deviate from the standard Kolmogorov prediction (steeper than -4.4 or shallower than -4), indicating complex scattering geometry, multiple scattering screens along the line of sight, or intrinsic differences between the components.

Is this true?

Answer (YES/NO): YES